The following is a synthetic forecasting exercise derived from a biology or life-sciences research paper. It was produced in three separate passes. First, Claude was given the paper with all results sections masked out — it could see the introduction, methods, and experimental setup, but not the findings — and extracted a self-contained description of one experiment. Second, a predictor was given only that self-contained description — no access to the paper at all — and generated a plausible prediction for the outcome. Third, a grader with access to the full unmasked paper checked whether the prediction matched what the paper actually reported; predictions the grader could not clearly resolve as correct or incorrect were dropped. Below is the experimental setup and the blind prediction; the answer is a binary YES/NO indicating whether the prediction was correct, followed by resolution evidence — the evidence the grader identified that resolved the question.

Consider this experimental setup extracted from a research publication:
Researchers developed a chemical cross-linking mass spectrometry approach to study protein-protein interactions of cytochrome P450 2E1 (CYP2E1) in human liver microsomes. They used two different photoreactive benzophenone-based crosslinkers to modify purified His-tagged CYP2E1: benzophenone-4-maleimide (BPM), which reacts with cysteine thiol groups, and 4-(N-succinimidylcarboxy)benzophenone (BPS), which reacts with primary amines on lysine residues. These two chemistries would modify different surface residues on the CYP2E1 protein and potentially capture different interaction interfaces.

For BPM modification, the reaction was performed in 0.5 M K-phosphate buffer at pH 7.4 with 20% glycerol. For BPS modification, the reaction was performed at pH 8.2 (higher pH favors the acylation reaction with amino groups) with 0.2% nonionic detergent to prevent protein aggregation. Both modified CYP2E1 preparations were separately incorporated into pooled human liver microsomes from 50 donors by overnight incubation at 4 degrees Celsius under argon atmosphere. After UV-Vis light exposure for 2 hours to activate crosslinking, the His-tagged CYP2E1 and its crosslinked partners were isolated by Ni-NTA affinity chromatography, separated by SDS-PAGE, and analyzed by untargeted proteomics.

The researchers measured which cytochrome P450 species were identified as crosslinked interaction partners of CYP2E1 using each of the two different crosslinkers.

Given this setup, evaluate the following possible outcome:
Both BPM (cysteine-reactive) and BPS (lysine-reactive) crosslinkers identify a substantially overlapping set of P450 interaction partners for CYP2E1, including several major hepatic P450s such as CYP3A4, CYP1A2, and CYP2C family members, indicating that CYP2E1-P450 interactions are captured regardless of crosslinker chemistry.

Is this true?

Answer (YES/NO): NO